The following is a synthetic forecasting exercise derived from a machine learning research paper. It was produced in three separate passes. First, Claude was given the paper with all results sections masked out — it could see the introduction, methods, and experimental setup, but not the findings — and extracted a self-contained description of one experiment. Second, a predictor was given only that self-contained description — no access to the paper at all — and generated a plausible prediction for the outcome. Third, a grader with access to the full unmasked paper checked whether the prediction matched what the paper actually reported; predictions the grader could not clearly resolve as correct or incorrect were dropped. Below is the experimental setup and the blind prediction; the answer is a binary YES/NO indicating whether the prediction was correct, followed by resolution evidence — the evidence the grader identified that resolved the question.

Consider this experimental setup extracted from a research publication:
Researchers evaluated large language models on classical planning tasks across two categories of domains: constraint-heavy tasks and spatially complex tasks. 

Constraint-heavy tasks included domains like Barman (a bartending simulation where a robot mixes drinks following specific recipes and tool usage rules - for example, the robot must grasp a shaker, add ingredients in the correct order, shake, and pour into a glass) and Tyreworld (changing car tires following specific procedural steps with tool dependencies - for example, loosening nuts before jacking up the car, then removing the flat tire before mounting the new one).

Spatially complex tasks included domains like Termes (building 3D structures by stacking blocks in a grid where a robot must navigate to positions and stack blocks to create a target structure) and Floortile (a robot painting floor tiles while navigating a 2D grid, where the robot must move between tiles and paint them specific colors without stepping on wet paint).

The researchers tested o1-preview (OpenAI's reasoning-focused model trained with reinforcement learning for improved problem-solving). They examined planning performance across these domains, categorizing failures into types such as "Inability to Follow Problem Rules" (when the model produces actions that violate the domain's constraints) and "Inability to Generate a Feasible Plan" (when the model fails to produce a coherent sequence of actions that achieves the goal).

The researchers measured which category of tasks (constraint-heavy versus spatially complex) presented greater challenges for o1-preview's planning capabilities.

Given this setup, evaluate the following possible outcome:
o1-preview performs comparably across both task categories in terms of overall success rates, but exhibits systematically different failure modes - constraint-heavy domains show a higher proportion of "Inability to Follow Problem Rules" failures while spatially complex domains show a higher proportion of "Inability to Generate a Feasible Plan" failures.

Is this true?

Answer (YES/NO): NO